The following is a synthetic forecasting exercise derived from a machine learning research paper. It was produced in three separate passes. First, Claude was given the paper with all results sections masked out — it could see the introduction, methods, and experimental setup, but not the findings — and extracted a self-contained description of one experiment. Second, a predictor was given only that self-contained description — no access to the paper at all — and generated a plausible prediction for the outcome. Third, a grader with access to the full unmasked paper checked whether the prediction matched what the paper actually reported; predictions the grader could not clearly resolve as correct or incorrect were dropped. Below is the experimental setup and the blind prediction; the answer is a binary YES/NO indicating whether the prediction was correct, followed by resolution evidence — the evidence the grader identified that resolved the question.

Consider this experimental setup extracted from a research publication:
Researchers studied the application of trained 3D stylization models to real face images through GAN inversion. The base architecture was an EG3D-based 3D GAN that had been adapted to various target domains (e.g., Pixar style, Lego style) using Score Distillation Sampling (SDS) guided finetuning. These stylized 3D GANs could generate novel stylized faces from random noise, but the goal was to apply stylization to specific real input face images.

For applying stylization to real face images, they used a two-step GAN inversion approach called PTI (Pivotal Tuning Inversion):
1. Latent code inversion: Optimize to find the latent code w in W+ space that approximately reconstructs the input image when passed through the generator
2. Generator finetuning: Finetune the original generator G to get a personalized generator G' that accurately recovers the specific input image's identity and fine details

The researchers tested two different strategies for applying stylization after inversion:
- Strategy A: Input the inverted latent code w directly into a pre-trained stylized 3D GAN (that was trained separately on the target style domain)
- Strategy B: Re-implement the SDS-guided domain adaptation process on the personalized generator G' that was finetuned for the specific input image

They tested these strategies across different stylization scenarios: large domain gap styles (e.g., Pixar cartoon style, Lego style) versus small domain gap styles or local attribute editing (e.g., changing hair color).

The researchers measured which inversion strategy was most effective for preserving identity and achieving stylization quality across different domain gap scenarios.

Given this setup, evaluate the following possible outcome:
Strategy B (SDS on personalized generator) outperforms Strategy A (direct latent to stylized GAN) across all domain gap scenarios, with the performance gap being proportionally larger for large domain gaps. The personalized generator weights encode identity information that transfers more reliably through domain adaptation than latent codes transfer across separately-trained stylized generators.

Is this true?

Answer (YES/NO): NO